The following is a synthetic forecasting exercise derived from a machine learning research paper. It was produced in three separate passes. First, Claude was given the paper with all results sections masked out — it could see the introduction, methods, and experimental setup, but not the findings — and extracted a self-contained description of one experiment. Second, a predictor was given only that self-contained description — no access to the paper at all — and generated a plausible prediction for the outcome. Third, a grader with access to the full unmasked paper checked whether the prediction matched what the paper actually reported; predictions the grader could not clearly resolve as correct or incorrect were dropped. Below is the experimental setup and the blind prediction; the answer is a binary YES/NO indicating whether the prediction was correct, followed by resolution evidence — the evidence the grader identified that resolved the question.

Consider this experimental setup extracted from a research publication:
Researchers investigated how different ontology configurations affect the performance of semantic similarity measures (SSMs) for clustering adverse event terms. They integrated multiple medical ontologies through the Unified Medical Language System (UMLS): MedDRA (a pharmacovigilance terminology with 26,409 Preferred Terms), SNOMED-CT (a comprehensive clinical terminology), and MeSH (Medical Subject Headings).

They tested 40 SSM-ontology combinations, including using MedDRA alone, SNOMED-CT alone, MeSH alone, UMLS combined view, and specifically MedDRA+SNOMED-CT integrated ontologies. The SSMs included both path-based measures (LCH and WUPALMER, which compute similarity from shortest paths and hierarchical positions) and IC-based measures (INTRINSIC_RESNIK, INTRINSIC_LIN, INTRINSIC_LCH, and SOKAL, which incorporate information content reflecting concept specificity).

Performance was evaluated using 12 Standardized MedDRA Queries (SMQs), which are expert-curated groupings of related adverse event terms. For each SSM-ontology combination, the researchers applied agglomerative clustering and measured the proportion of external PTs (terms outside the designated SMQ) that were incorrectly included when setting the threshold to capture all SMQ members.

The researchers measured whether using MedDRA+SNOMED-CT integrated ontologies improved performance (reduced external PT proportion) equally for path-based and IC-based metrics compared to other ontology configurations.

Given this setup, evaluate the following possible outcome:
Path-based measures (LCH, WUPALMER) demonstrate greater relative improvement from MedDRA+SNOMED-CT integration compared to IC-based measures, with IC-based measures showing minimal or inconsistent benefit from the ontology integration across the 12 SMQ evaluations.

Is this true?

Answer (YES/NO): NO